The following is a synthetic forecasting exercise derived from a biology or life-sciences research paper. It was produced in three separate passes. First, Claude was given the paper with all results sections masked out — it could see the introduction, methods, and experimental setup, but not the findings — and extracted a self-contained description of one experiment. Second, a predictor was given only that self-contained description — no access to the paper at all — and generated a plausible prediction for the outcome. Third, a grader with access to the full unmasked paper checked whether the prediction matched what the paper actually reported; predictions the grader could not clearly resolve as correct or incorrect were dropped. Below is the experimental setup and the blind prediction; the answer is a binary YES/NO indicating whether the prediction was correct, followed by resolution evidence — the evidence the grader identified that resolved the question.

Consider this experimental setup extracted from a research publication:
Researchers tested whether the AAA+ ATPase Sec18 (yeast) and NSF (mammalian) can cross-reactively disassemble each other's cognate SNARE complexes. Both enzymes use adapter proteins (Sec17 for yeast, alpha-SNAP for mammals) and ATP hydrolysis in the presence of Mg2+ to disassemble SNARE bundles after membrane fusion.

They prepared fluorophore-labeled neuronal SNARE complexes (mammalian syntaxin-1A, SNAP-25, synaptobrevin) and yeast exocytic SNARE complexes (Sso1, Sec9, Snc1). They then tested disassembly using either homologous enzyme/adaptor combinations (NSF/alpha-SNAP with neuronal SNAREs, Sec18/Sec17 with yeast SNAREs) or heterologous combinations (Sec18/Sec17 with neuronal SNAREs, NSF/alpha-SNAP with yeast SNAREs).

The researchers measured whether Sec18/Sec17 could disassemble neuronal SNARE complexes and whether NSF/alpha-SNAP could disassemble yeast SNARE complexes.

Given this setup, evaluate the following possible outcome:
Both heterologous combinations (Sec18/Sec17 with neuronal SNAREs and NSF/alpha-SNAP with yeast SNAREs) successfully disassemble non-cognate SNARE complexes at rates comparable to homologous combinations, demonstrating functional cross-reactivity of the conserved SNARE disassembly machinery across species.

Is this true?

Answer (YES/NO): NO